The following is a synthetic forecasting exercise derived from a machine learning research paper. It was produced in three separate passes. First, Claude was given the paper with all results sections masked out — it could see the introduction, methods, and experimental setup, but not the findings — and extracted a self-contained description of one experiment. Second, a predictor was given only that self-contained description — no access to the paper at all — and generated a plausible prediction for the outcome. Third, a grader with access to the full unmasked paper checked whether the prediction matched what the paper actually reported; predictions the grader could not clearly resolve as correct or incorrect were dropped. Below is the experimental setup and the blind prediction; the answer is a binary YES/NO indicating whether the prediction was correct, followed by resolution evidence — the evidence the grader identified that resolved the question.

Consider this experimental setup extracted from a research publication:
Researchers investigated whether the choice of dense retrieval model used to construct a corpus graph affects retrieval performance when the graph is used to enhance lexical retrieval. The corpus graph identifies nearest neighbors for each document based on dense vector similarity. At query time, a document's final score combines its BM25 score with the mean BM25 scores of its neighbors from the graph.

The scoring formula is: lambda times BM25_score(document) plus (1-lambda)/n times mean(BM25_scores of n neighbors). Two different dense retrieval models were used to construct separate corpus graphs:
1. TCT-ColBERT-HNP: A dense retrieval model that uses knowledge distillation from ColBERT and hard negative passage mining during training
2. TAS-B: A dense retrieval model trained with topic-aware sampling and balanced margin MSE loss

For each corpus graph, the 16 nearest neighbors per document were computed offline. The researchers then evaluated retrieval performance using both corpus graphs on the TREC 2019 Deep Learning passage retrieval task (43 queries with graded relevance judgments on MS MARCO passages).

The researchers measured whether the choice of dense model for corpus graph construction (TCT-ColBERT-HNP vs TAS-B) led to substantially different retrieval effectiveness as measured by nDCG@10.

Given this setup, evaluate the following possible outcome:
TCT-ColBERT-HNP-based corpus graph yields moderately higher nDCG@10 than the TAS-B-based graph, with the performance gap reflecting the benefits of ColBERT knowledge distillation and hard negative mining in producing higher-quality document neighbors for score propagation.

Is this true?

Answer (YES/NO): NO